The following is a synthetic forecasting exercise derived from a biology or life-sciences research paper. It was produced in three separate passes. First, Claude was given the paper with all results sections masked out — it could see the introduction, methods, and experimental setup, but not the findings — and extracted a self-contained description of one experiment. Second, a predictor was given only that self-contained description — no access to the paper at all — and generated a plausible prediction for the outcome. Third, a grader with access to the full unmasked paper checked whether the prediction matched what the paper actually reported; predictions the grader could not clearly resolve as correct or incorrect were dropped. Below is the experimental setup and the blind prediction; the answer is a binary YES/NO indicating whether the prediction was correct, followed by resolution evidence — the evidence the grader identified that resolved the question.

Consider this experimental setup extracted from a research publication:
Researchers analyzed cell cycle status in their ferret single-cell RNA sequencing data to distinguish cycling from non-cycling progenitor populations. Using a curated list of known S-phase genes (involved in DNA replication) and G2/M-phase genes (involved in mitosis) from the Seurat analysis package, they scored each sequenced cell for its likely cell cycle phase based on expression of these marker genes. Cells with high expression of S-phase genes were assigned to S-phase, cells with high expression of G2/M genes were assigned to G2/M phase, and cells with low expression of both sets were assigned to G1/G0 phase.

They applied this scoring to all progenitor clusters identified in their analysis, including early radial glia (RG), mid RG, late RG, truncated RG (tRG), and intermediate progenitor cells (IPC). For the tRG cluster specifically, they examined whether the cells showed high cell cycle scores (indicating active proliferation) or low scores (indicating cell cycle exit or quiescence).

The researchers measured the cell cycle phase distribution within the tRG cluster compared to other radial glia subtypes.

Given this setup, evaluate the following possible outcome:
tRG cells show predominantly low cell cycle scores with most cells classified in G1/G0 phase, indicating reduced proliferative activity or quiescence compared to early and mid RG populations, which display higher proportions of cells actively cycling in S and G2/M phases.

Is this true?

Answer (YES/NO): YES